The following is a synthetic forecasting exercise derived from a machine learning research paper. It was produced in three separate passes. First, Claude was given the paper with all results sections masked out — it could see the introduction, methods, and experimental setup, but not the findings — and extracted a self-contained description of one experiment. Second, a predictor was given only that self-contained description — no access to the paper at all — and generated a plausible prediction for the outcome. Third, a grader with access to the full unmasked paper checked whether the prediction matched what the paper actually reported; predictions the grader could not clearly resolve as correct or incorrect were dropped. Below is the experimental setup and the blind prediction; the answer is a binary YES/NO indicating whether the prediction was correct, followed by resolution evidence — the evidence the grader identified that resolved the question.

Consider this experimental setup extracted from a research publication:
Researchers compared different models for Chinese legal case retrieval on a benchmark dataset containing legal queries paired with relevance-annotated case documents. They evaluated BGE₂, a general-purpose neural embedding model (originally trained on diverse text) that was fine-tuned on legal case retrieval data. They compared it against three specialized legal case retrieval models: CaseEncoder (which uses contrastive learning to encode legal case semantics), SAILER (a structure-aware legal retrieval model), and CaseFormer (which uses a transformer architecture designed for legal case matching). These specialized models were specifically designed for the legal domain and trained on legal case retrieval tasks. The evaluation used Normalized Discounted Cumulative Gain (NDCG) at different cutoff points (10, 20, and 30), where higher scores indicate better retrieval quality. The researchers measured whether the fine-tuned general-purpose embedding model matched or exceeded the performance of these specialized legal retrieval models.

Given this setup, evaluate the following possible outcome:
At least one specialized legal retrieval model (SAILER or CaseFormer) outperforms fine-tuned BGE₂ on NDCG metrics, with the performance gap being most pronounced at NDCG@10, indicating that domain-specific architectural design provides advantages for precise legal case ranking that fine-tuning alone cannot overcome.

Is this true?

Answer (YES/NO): YES